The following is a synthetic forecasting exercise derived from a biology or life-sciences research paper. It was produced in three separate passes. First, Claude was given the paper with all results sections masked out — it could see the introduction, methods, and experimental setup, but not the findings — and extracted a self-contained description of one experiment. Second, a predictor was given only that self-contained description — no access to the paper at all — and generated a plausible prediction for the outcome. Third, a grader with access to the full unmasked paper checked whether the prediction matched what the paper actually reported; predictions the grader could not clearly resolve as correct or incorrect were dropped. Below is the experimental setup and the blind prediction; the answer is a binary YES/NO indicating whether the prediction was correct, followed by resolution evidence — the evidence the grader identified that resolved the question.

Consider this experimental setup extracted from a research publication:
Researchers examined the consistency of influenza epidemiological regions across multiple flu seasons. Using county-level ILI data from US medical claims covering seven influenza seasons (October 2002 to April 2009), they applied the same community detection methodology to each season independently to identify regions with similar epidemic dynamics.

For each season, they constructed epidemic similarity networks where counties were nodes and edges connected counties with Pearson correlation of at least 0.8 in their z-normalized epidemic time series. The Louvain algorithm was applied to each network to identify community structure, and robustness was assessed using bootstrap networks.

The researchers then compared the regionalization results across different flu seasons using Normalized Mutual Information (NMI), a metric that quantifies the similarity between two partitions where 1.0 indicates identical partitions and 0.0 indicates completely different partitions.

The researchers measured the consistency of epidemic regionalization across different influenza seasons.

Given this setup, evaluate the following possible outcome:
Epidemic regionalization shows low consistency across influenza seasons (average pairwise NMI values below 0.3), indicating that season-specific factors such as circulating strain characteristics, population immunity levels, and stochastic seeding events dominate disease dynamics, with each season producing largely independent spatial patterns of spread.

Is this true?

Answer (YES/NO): YES